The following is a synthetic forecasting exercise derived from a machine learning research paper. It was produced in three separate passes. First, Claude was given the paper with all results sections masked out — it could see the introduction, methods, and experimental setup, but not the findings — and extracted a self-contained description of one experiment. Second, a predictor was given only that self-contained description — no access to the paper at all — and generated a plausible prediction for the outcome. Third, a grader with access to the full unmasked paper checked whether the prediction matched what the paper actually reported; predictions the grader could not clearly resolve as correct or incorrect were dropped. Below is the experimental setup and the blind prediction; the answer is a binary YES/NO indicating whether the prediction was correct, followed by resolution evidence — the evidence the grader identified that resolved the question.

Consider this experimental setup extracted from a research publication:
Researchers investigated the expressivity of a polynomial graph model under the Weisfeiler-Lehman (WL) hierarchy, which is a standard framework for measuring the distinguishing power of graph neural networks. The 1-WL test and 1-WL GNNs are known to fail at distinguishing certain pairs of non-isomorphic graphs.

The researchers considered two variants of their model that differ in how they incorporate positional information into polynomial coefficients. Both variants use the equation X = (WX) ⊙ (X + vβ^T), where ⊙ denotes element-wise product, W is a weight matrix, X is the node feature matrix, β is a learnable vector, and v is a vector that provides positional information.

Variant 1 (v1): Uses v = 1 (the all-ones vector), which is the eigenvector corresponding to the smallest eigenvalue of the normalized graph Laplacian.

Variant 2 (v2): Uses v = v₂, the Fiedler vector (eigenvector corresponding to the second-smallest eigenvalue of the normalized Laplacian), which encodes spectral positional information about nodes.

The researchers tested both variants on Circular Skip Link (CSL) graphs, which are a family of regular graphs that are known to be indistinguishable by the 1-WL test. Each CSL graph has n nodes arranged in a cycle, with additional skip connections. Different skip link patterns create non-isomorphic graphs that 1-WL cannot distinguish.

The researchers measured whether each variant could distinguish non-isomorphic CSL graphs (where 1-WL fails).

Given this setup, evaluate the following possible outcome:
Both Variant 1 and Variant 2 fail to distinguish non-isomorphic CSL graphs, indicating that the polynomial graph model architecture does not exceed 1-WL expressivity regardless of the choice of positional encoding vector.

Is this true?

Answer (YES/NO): NO